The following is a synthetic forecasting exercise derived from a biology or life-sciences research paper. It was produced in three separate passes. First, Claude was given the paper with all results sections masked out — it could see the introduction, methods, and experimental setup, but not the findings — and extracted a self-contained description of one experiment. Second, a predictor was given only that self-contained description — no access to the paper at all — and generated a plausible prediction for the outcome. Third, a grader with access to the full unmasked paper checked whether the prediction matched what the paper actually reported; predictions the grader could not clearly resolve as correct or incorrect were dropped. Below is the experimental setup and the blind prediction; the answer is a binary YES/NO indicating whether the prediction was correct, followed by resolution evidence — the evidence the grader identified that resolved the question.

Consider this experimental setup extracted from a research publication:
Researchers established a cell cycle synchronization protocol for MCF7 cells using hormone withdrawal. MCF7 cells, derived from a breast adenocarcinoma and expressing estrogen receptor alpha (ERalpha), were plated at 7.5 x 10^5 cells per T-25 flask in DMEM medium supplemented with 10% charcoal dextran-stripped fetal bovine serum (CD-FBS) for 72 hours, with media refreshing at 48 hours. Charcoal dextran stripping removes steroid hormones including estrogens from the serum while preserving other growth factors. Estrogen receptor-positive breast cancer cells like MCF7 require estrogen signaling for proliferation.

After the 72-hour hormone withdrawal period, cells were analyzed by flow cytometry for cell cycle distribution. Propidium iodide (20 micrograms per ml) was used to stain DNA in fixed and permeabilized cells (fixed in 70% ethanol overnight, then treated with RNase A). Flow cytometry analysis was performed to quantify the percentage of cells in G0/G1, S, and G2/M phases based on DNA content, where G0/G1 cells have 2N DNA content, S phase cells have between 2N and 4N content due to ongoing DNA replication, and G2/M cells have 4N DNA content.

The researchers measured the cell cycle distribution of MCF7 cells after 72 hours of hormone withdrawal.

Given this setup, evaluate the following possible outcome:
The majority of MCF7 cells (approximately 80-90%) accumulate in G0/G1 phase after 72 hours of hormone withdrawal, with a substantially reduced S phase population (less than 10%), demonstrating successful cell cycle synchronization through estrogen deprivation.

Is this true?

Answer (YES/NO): YES